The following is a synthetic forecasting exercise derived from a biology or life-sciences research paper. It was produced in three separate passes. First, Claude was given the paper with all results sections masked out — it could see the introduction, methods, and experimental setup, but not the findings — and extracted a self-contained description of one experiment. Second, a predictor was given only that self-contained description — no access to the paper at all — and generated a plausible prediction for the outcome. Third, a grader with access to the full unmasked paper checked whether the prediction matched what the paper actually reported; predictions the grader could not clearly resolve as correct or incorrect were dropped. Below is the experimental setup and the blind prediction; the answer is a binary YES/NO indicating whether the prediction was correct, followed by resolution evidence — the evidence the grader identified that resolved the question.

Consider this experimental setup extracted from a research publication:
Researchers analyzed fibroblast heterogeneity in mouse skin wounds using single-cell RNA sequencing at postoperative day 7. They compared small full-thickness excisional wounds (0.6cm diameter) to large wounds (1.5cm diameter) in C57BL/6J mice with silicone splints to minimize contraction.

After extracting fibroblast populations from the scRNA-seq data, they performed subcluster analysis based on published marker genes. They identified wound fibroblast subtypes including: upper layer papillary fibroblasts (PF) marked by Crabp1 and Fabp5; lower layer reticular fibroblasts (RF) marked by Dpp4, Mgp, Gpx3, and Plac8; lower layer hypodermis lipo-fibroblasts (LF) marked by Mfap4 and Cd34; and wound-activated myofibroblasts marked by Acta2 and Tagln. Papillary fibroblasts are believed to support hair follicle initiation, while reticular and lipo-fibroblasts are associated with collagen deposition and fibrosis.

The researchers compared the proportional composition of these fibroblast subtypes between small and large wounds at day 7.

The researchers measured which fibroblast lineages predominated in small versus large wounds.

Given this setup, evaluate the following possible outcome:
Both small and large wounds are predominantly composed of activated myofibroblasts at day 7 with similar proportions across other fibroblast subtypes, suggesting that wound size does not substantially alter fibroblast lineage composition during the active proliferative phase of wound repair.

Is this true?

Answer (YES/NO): NO